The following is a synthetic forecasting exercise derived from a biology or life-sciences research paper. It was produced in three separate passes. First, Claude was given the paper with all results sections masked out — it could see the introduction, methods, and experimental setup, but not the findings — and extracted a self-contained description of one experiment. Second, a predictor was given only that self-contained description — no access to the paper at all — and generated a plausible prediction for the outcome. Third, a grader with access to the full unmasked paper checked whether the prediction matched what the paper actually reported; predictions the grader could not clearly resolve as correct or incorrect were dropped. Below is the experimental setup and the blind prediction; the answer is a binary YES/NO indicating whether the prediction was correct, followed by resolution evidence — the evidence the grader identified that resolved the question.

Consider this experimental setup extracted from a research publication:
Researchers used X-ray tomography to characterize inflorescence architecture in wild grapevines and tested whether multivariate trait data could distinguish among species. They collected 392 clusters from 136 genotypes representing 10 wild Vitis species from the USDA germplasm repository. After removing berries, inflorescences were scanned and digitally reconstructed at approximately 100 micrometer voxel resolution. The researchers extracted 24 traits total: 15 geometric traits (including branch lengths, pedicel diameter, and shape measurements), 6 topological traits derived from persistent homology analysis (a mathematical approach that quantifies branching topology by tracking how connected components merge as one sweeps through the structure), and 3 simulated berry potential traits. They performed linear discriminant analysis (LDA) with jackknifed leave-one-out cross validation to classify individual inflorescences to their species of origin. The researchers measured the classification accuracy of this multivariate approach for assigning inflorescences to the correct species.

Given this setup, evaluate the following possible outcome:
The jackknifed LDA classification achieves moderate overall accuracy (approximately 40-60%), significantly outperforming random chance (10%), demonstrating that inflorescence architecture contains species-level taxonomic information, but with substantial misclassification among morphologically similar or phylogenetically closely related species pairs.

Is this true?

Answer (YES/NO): NO